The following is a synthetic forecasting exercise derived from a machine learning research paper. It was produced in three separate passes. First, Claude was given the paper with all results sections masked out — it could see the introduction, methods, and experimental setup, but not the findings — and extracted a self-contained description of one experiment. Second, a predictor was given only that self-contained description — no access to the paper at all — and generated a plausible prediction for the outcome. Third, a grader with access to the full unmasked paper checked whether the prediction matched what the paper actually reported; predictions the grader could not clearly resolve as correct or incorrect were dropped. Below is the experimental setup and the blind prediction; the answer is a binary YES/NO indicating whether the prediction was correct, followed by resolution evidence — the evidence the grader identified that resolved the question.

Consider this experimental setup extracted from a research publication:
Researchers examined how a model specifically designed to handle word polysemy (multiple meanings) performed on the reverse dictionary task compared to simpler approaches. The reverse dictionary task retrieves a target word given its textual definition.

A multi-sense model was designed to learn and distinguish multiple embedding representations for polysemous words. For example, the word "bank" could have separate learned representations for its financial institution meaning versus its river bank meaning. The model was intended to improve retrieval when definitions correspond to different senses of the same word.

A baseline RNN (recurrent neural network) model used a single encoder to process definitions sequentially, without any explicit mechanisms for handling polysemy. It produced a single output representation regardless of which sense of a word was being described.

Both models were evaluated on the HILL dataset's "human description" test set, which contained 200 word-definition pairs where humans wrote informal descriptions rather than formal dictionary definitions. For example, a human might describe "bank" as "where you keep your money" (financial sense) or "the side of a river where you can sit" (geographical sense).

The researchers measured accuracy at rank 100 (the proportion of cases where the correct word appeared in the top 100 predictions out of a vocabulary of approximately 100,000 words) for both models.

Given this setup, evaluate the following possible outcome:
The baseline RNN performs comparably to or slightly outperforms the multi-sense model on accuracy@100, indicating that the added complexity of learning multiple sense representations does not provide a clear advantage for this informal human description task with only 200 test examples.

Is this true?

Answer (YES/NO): NO